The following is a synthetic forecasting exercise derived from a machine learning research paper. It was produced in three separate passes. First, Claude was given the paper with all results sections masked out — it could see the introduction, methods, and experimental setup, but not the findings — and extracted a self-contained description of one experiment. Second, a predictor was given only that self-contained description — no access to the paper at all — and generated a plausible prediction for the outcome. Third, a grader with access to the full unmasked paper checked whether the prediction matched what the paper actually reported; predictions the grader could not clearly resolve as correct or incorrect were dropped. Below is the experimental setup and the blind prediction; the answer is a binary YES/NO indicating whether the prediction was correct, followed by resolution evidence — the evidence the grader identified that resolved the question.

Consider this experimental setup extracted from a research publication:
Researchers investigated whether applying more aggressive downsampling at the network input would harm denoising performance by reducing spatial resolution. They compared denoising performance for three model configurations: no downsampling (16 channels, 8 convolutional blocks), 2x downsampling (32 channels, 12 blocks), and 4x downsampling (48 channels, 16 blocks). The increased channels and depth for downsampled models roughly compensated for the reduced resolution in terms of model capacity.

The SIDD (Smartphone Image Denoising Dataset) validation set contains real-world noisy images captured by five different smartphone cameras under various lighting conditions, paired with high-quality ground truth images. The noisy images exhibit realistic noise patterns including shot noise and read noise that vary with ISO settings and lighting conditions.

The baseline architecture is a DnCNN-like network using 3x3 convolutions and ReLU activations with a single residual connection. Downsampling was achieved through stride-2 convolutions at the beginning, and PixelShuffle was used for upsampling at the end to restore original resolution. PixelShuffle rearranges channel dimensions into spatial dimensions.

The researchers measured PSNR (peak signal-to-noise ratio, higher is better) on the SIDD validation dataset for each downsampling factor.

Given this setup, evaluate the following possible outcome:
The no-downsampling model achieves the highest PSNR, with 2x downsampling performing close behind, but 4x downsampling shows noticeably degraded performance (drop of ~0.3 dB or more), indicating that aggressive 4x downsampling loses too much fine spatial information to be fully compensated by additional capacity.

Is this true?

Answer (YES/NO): NO